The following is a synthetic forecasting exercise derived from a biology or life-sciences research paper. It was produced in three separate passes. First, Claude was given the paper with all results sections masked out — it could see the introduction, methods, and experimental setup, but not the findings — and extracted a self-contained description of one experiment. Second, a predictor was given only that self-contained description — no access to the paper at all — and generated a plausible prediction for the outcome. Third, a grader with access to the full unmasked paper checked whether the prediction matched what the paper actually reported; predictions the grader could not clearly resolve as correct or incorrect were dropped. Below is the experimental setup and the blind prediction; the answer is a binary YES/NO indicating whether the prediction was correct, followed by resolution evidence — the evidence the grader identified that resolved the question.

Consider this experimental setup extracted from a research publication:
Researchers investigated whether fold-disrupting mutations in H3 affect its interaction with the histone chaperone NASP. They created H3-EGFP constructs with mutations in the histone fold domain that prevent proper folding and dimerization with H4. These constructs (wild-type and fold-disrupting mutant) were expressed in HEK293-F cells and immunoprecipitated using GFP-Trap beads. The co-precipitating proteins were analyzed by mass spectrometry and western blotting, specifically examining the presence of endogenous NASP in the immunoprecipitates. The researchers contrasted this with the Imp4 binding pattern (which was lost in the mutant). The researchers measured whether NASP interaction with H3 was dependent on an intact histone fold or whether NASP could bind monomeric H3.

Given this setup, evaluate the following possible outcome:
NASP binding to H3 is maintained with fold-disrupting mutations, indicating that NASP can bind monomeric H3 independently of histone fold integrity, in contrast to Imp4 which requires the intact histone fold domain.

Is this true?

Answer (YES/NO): YES